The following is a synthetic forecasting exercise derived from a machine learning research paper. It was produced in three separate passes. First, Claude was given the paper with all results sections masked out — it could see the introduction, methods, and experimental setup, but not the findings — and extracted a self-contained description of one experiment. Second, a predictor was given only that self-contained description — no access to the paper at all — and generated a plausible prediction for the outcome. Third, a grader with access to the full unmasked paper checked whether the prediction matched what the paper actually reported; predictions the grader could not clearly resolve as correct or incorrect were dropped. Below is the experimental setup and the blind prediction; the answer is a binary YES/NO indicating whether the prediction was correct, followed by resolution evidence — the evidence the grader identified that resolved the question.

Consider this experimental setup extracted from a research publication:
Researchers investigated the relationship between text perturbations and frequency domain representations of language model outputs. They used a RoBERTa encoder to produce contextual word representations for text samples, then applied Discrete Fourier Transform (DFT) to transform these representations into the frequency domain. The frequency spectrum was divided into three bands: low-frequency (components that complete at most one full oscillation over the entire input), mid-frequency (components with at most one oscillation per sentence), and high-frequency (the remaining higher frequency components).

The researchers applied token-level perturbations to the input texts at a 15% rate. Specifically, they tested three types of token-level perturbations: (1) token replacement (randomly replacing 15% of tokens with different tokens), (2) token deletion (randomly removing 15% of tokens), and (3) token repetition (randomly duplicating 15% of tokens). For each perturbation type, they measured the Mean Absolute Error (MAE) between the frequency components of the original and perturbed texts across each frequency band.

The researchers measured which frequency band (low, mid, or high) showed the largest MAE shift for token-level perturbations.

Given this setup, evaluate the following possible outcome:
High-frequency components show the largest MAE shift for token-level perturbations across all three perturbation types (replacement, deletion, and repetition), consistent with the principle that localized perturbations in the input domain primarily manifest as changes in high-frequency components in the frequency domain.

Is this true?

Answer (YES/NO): YES